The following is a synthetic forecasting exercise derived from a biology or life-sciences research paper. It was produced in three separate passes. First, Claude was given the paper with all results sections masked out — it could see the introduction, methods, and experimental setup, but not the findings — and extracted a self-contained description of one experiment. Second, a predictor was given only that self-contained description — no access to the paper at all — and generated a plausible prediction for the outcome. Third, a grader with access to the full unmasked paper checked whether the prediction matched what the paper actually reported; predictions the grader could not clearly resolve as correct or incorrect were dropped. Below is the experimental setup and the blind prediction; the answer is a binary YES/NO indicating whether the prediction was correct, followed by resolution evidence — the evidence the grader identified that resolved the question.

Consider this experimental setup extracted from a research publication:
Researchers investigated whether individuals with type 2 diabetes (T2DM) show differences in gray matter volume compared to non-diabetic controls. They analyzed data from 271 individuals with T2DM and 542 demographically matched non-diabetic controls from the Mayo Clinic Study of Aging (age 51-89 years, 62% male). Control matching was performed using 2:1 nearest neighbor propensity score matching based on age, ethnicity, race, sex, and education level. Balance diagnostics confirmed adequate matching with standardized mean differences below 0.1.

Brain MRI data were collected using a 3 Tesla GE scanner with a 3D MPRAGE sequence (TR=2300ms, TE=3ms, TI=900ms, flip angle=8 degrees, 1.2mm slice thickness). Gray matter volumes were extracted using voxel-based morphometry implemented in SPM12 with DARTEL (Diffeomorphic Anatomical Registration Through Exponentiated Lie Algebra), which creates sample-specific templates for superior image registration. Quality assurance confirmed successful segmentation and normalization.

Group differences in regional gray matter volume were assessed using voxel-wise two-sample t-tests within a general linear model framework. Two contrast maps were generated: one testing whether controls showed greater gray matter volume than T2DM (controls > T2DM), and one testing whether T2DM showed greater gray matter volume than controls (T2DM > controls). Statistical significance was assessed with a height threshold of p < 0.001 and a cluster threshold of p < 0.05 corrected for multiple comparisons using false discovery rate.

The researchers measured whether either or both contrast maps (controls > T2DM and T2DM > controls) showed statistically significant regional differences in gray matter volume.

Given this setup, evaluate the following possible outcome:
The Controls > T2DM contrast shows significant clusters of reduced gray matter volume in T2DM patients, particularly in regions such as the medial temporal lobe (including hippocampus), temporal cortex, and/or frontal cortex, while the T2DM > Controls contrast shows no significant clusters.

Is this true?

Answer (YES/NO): YES